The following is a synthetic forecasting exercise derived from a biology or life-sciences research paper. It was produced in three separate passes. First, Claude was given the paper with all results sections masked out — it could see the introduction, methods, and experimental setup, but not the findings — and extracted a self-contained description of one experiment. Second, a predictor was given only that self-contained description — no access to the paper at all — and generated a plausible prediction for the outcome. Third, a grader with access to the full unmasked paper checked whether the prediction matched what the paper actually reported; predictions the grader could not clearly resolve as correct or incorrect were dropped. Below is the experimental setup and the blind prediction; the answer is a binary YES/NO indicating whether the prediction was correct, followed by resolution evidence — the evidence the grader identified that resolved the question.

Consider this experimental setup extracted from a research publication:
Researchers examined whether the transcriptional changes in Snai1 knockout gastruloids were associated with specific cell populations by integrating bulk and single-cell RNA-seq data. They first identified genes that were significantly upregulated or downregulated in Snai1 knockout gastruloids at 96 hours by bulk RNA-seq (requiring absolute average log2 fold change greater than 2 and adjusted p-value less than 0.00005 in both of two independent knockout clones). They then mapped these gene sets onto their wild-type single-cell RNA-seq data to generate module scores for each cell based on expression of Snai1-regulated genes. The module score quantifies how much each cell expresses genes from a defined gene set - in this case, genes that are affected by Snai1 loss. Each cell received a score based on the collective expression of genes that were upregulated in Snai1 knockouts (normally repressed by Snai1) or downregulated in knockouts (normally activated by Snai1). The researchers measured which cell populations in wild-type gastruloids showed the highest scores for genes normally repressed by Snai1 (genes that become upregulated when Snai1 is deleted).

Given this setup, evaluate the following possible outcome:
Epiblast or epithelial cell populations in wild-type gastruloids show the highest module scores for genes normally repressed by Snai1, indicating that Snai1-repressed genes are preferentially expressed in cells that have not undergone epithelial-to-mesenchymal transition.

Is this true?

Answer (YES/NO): YES